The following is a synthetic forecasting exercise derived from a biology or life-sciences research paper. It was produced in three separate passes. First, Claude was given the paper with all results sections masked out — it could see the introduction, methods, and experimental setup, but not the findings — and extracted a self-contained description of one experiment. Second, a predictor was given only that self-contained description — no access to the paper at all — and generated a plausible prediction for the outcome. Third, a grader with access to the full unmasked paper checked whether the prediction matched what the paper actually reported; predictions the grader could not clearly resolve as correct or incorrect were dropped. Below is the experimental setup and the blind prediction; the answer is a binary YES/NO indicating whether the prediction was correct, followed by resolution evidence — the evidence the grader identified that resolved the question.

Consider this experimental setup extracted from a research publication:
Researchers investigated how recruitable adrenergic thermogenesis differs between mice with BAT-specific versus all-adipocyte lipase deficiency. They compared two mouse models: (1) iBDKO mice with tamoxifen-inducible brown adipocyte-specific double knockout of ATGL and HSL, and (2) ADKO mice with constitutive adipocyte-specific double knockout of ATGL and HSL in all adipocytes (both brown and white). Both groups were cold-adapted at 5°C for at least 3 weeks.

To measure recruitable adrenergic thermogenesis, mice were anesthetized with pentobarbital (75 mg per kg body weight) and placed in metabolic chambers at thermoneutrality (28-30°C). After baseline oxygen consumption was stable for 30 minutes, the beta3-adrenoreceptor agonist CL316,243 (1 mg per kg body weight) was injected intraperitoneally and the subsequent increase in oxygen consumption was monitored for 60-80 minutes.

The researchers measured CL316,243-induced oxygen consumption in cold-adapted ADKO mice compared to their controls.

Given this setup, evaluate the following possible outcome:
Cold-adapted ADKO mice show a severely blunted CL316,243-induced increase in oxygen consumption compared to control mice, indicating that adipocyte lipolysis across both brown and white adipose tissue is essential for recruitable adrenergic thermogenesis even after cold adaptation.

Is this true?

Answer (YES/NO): YES